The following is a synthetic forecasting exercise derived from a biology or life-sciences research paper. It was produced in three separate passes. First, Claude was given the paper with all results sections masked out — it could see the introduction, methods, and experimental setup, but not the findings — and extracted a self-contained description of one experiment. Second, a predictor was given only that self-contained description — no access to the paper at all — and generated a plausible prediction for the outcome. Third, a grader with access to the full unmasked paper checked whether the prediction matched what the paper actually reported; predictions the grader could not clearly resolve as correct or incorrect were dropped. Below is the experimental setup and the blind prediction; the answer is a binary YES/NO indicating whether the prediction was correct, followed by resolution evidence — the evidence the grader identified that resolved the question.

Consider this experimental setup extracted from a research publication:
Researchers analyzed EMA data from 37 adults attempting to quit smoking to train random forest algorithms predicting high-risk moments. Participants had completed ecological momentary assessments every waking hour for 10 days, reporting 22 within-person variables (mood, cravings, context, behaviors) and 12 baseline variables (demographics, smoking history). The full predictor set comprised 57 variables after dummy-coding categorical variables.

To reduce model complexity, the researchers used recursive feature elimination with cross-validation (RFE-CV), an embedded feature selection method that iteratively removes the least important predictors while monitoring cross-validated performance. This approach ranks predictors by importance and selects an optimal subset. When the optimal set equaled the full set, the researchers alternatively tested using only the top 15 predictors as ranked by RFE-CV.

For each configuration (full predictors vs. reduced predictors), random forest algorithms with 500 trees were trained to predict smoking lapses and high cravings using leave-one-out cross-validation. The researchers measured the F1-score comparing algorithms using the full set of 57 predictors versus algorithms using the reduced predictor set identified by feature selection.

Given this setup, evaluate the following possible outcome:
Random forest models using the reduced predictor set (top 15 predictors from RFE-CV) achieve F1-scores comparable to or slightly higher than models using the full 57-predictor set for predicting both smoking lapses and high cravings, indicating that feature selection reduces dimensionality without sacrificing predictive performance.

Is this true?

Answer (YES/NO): YES